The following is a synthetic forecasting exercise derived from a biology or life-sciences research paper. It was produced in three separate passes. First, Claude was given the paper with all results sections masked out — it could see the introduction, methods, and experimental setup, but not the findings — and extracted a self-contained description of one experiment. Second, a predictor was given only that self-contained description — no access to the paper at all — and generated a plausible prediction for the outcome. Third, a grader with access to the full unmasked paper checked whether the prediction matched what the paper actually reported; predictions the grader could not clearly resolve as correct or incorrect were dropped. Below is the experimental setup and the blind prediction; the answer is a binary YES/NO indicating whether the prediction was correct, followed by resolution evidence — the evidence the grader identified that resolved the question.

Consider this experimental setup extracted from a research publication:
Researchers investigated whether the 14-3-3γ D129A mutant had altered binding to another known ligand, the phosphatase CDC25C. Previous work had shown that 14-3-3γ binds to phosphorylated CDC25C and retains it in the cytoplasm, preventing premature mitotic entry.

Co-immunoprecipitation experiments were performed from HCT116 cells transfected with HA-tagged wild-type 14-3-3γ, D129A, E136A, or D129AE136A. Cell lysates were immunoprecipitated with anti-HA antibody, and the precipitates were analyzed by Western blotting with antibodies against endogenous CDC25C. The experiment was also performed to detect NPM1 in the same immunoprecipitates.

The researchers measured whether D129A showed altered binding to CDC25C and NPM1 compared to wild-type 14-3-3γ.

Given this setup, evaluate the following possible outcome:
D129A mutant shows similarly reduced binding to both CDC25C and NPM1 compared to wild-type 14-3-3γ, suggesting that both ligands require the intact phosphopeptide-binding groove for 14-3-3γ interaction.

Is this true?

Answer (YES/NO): NO